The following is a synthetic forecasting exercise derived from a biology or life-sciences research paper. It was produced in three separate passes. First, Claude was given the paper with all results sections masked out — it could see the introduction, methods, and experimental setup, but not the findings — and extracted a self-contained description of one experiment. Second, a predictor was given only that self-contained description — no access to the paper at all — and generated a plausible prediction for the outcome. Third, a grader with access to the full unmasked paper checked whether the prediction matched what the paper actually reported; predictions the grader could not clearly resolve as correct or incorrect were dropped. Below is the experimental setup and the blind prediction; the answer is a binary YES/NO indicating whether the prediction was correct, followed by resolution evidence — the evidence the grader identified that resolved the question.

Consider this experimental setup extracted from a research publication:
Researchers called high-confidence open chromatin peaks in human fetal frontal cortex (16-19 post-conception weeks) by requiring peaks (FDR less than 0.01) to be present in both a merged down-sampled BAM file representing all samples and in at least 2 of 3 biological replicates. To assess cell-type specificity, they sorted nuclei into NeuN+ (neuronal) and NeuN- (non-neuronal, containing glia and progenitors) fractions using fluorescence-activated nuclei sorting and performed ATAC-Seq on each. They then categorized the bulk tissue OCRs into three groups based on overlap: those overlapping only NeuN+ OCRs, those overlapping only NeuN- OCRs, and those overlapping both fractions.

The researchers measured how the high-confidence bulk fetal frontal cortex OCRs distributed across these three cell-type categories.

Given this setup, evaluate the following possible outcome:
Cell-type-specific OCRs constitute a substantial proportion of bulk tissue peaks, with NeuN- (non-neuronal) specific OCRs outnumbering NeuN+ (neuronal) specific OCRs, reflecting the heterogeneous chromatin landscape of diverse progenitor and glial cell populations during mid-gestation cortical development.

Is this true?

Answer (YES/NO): NO